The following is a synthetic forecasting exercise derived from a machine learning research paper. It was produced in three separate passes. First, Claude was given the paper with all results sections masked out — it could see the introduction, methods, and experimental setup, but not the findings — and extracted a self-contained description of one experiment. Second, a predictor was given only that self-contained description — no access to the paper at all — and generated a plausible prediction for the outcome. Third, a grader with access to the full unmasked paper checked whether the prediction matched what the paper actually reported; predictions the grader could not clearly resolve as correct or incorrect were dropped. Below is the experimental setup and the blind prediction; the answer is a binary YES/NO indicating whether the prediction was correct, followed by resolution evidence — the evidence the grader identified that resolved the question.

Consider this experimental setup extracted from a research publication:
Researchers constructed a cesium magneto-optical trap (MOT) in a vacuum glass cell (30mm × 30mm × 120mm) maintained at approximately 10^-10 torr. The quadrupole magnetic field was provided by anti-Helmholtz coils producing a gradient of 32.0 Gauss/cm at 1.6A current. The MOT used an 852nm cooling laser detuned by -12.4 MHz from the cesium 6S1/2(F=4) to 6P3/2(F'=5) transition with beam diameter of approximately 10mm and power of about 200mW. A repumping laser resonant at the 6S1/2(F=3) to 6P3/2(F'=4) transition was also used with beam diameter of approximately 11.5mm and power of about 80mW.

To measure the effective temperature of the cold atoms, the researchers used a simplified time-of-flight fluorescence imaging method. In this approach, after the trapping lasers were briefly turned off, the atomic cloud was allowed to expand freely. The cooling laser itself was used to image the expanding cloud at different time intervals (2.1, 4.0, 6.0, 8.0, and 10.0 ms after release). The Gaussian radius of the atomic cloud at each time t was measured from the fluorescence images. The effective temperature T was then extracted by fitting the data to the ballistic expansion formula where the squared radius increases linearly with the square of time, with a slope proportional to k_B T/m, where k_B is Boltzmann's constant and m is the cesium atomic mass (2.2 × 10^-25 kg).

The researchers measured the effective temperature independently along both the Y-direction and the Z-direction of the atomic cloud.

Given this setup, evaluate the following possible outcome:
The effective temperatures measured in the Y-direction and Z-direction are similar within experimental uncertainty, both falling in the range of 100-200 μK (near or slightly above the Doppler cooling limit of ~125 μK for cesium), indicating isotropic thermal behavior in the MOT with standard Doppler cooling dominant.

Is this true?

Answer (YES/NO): NO